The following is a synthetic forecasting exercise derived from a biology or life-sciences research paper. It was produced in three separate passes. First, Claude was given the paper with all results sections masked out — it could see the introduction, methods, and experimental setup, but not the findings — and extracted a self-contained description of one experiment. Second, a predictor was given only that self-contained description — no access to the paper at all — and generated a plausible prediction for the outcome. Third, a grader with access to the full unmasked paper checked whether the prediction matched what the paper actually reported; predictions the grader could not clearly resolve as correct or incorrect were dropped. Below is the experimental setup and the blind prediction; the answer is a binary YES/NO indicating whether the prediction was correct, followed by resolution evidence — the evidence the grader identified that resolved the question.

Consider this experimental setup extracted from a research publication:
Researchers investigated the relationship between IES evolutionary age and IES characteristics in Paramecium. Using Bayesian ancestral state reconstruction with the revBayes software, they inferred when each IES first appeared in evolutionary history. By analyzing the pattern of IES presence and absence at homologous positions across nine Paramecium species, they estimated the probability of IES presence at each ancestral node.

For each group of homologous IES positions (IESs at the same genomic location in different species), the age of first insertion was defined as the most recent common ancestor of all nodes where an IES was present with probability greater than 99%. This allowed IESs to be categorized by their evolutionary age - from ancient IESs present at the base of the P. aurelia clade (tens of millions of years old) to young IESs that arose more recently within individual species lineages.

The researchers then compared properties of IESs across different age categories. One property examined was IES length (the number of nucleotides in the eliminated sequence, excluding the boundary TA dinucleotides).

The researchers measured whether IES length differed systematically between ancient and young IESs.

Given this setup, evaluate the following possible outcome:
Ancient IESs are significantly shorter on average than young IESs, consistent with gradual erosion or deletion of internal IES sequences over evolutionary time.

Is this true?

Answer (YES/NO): YES